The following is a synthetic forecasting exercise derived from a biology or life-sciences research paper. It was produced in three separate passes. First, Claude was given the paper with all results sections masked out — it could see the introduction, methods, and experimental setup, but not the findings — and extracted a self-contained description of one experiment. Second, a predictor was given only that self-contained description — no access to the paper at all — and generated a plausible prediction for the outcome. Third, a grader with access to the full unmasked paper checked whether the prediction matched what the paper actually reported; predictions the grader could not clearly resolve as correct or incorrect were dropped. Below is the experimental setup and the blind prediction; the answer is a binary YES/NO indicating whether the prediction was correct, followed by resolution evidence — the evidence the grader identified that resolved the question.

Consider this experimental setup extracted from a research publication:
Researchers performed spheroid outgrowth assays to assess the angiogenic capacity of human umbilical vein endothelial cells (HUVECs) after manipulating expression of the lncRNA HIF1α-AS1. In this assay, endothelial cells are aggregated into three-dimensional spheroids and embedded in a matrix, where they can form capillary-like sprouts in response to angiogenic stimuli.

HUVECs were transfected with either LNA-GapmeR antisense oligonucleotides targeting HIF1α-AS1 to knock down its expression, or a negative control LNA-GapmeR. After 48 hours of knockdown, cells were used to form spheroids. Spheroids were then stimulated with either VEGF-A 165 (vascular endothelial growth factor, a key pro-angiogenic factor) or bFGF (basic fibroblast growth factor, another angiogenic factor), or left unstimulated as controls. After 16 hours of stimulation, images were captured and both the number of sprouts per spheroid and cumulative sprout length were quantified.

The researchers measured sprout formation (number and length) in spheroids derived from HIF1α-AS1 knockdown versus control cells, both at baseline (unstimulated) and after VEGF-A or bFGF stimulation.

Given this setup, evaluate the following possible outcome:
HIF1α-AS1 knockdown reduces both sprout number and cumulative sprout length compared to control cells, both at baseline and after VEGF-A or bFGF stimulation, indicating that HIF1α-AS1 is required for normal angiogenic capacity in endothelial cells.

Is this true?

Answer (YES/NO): NO